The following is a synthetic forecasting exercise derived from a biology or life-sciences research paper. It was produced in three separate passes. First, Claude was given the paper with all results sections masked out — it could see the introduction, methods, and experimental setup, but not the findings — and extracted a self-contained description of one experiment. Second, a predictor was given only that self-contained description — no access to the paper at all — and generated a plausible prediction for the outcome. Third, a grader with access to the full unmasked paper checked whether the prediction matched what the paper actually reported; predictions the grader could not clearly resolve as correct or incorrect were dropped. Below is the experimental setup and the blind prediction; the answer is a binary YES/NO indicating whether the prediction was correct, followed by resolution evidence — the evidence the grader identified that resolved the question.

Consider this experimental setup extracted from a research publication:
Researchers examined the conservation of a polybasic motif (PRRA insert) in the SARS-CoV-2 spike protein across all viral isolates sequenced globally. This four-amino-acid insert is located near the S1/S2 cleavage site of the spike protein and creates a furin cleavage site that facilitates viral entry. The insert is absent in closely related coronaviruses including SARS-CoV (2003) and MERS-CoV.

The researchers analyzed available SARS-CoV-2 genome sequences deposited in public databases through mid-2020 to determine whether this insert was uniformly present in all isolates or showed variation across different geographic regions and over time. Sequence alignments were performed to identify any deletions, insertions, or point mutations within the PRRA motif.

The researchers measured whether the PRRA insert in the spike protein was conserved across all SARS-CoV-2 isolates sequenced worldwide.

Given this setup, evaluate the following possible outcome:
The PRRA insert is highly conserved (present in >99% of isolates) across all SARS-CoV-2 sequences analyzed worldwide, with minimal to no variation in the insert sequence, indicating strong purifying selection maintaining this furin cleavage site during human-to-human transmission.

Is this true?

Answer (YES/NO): YES